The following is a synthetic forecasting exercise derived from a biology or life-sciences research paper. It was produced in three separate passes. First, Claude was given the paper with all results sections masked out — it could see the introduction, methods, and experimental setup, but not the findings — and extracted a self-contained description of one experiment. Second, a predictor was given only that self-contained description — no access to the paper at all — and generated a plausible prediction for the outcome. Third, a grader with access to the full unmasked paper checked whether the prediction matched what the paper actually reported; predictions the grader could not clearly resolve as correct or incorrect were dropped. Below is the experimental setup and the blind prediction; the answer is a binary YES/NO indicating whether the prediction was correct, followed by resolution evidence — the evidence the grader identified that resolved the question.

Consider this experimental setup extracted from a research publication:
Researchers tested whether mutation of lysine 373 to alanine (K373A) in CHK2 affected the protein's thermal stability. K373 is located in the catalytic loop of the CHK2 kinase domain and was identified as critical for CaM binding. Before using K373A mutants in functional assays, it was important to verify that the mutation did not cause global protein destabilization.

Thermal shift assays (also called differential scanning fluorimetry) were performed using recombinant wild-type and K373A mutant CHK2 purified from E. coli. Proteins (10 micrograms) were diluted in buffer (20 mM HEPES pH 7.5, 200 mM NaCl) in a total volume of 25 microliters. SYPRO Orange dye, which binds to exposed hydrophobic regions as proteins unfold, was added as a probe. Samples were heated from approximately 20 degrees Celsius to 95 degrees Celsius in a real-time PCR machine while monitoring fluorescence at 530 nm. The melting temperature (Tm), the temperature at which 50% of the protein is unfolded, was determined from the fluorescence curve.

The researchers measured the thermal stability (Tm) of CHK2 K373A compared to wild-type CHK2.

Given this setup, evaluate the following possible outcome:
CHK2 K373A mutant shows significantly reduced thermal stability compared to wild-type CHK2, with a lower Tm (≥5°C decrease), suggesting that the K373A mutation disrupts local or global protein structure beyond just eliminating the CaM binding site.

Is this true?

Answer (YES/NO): NO